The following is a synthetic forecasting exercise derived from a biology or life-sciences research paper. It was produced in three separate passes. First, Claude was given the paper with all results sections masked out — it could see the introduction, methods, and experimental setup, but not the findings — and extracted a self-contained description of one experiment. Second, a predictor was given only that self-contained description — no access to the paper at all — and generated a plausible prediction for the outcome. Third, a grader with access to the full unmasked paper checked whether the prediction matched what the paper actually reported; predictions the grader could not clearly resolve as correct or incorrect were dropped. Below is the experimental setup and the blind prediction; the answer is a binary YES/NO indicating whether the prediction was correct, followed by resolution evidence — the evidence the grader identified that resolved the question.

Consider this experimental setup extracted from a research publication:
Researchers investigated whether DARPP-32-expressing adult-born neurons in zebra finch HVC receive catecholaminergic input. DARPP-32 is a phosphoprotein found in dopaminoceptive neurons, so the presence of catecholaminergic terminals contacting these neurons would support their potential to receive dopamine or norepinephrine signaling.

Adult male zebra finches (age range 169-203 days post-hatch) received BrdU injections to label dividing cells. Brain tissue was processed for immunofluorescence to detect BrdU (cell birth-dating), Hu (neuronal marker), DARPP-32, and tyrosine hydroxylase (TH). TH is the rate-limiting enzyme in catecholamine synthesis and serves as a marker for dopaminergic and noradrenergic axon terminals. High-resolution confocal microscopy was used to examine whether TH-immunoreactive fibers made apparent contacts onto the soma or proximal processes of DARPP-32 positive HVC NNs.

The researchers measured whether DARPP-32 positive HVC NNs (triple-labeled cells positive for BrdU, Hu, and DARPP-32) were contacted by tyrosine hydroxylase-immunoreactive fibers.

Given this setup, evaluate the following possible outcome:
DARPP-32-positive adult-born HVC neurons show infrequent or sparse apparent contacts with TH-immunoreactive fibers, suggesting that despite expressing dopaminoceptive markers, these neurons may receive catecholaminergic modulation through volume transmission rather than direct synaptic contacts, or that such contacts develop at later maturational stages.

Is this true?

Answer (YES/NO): NO